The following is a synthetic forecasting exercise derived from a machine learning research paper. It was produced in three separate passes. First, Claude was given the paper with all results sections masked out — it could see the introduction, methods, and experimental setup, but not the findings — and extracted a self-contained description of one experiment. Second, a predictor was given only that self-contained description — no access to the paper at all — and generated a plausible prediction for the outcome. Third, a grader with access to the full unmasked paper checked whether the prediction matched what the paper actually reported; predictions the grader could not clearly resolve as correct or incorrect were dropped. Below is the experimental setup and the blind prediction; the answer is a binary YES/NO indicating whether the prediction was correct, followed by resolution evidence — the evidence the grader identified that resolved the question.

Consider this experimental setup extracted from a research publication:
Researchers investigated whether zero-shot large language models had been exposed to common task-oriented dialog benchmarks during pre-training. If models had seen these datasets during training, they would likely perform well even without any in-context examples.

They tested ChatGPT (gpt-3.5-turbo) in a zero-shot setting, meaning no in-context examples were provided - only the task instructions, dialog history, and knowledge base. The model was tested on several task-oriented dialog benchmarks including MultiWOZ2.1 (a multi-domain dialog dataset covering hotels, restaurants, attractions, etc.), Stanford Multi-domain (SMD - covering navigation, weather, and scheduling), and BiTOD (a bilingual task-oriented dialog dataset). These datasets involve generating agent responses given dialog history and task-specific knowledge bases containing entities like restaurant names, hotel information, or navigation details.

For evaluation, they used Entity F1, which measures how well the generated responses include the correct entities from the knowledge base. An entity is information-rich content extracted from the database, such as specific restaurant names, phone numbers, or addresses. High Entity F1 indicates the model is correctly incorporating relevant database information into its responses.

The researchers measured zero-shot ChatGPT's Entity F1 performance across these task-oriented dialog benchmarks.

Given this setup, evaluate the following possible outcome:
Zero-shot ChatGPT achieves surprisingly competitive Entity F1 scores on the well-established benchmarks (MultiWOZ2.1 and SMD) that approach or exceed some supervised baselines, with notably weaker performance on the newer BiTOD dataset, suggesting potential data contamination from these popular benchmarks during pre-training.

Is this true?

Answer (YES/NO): NO